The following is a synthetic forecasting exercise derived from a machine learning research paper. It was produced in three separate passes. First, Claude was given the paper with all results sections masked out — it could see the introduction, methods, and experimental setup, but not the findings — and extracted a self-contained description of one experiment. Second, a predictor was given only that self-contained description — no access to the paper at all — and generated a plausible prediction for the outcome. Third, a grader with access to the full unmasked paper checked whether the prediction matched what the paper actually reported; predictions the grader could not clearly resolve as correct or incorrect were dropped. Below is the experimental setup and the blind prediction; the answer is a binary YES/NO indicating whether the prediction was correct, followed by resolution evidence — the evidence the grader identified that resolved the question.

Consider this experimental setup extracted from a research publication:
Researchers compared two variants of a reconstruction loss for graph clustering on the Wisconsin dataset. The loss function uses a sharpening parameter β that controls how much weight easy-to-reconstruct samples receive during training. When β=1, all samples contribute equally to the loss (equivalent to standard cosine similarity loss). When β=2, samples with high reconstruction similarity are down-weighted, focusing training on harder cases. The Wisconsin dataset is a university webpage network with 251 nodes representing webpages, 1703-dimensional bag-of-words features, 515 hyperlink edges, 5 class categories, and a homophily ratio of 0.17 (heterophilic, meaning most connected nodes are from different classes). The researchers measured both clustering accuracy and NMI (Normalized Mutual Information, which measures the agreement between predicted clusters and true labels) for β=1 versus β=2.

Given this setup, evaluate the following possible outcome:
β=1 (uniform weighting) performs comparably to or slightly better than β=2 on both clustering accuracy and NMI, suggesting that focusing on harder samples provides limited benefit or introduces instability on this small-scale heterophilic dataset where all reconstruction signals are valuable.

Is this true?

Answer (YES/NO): YES